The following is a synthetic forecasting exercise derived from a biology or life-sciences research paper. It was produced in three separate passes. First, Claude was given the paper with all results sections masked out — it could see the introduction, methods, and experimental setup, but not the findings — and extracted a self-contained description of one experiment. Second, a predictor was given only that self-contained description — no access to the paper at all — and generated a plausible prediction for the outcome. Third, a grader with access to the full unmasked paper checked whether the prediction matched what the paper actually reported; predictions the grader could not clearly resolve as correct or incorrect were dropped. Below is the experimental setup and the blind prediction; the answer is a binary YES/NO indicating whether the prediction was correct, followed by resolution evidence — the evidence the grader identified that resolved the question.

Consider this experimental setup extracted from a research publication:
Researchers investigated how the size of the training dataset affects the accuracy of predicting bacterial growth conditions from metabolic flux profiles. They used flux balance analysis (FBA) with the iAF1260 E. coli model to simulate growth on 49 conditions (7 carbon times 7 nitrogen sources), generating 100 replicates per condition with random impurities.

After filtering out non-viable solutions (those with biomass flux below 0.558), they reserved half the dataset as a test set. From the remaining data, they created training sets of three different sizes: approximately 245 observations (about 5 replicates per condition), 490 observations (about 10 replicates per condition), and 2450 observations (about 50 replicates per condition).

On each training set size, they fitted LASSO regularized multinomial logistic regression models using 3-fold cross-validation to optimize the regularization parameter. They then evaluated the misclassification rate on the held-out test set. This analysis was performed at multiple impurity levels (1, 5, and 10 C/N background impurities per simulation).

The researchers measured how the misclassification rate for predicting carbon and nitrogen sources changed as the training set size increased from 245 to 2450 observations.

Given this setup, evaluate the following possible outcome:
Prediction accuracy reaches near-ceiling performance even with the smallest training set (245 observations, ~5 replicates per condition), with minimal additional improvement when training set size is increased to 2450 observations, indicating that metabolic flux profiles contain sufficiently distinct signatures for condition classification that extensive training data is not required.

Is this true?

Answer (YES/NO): NO